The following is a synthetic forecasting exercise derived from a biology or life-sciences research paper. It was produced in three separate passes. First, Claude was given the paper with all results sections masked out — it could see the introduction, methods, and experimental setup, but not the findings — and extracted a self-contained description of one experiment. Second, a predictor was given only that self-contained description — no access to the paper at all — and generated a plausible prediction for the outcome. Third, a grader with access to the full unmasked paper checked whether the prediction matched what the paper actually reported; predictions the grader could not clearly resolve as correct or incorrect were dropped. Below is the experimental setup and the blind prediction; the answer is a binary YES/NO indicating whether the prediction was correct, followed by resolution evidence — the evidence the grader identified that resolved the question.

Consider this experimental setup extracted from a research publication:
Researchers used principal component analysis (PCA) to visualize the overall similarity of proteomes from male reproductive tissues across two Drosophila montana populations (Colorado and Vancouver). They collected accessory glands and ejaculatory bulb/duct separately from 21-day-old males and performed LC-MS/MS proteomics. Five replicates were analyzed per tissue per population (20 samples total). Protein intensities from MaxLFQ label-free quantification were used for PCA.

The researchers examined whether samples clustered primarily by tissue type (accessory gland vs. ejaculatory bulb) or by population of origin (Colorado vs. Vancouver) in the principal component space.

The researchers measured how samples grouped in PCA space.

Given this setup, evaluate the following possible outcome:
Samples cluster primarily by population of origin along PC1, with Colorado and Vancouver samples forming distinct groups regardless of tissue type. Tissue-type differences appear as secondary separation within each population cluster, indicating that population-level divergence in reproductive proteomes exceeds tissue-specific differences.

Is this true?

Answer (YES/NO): NO